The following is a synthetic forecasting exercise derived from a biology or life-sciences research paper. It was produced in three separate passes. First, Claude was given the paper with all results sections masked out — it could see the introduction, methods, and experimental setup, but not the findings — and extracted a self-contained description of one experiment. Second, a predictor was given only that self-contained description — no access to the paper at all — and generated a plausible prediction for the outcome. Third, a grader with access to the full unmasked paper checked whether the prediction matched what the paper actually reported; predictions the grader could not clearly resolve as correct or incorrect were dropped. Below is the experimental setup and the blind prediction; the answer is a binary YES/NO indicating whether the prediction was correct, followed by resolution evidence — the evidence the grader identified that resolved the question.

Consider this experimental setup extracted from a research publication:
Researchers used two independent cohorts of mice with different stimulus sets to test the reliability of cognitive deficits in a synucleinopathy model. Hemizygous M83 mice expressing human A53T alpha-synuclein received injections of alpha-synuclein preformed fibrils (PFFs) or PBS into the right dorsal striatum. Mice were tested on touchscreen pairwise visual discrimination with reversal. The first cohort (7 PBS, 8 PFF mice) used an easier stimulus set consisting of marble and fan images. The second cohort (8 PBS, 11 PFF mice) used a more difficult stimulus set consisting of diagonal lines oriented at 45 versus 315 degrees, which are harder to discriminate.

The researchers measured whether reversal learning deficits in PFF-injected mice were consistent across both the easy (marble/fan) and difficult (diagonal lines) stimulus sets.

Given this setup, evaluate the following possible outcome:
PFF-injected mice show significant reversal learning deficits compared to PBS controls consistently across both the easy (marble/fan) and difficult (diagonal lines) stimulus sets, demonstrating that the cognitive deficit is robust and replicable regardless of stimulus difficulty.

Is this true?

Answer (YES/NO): YES